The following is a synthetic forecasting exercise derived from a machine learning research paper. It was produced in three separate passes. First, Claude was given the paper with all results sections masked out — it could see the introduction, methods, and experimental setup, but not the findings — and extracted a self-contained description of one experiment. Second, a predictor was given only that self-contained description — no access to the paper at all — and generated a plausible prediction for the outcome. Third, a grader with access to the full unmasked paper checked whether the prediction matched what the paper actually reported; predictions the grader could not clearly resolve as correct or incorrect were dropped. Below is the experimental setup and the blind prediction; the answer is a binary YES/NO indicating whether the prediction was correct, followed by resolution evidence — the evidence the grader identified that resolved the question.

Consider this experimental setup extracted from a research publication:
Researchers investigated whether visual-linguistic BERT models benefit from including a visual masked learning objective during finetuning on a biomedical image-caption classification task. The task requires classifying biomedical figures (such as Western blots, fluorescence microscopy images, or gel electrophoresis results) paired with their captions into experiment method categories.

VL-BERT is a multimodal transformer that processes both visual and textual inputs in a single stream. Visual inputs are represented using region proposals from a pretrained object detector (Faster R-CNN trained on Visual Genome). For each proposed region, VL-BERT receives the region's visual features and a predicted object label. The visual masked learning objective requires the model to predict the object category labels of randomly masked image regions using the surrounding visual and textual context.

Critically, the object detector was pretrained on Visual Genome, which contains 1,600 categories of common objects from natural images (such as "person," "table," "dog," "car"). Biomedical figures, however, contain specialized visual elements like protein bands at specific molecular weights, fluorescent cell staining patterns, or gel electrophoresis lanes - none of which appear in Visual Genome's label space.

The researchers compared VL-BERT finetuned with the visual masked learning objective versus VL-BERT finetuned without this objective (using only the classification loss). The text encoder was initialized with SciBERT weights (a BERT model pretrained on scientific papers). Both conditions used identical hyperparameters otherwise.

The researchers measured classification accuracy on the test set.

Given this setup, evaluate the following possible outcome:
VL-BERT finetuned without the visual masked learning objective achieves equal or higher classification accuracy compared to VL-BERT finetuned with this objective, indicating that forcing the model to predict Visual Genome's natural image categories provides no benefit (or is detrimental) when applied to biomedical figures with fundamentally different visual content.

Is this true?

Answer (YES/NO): YES